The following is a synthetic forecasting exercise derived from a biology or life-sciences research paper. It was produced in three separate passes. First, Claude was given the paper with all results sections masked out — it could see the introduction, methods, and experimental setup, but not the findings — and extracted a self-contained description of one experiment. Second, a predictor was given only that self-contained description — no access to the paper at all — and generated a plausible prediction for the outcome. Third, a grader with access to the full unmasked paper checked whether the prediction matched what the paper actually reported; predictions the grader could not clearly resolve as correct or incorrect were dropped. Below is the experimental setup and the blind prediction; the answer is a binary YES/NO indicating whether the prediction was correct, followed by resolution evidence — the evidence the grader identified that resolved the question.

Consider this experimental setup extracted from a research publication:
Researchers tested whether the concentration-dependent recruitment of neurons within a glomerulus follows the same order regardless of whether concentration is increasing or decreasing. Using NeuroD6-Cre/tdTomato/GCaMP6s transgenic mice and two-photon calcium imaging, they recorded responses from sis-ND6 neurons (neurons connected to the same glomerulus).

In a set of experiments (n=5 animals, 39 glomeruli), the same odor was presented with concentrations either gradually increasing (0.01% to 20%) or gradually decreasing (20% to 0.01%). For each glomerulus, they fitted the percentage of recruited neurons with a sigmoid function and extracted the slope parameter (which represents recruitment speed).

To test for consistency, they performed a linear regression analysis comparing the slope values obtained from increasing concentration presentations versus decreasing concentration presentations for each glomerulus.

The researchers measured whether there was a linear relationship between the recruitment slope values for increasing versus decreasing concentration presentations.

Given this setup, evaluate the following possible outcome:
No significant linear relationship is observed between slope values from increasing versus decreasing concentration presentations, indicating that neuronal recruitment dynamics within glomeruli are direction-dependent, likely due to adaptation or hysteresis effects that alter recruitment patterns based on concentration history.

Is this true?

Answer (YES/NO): NO